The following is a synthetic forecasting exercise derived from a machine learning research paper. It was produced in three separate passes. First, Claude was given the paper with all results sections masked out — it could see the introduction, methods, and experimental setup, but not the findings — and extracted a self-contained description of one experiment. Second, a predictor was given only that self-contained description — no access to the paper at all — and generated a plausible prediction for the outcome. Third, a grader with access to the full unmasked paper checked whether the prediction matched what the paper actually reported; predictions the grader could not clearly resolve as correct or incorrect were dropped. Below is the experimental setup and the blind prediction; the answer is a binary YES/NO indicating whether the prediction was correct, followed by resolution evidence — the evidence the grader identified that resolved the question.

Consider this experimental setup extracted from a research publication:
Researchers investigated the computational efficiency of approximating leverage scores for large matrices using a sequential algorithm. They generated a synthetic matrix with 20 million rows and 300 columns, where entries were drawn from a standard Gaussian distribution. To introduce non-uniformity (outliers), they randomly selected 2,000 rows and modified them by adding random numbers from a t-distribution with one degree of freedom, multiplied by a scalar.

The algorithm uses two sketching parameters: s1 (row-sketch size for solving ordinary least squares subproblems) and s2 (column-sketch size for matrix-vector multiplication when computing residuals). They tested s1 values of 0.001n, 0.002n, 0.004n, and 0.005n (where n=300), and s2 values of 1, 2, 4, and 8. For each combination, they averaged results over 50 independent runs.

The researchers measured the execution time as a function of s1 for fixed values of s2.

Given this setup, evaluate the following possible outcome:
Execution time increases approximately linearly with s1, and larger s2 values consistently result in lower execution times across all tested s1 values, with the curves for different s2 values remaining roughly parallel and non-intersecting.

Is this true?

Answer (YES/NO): NO